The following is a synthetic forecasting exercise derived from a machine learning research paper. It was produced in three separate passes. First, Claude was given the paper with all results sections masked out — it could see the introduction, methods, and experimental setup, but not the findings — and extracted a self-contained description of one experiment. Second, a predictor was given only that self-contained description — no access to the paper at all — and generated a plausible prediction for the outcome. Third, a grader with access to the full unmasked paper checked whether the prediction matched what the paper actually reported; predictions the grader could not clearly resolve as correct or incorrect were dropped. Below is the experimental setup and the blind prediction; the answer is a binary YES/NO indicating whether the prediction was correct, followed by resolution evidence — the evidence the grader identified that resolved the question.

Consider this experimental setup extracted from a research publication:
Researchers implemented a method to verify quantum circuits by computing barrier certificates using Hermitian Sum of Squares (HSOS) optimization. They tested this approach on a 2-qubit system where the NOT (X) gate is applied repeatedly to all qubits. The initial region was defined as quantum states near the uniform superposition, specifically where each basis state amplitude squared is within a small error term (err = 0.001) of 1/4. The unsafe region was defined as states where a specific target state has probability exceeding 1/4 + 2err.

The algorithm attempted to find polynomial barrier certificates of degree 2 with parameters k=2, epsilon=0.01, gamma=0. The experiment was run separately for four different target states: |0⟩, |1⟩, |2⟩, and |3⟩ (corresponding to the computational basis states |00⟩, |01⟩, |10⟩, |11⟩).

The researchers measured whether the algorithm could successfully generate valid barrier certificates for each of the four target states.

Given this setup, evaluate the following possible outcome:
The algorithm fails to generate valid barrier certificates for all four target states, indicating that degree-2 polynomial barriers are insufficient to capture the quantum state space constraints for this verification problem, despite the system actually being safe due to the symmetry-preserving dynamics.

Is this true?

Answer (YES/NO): NO